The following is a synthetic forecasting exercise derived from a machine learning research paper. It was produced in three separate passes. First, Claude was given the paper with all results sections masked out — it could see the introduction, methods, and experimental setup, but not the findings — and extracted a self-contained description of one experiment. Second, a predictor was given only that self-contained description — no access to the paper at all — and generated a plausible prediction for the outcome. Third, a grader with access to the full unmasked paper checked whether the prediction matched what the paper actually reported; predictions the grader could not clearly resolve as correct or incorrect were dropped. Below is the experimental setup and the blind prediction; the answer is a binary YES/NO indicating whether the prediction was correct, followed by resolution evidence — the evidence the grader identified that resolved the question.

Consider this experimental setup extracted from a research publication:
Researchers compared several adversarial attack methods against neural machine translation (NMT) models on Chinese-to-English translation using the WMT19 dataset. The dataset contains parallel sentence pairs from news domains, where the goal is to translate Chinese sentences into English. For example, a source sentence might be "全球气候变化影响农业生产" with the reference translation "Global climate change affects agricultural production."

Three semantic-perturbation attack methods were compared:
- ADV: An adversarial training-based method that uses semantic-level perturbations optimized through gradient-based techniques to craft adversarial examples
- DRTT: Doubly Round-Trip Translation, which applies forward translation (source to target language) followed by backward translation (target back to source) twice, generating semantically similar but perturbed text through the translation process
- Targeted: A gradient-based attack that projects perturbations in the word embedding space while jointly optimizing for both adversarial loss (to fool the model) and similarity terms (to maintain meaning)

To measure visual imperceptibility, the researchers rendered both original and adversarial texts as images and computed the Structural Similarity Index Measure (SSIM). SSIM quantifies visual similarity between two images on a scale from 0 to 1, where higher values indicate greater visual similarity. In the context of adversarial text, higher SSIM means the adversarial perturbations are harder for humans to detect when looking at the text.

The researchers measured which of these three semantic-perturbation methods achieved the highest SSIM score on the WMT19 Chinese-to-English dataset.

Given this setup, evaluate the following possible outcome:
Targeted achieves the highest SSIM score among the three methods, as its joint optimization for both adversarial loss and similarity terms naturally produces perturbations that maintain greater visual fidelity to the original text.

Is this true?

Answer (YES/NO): NO